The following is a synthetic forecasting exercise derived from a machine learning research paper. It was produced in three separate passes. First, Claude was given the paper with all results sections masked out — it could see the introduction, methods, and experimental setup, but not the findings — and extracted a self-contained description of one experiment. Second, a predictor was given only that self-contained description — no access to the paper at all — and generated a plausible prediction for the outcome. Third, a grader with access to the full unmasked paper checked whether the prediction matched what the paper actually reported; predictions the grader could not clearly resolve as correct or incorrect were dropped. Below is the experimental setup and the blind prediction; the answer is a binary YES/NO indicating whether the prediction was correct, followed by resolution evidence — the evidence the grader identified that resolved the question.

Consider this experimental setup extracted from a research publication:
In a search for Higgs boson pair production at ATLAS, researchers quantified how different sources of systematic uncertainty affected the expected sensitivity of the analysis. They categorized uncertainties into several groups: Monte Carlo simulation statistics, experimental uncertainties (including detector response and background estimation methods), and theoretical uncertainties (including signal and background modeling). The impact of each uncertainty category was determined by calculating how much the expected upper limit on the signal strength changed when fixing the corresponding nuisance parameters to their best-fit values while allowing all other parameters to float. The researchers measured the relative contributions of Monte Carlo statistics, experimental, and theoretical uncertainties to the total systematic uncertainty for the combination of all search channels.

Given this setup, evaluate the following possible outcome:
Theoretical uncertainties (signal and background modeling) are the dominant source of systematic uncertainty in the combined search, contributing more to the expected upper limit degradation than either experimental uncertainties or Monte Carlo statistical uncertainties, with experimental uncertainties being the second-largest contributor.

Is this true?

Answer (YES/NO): NO